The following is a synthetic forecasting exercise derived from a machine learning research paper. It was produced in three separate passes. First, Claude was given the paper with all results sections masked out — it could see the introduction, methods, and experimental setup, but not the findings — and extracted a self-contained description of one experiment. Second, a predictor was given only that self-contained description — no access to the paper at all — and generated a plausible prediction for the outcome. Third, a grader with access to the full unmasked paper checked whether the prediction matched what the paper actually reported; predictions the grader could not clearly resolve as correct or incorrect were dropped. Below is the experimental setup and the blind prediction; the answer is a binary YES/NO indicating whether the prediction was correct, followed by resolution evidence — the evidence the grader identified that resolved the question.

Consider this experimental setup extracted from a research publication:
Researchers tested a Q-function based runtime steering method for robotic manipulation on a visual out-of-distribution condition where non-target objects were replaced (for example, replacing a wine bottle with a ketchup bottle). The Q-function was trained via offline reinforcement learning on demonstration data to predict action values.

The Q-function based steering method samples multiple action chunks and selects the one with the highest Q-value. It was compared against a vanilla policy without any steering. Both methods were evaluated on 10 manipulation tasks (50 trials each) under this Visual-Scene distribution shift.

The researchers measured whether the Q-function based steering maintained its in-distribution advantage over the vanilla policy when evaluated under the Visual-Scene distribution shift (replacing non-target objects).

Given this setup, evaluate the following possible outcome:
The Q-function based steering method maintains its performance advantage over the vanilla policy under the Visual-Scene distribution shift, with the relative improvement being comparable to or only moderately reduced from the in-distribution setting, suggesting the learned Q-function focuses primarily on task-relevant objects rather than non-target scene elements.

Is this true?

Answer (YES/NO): NO